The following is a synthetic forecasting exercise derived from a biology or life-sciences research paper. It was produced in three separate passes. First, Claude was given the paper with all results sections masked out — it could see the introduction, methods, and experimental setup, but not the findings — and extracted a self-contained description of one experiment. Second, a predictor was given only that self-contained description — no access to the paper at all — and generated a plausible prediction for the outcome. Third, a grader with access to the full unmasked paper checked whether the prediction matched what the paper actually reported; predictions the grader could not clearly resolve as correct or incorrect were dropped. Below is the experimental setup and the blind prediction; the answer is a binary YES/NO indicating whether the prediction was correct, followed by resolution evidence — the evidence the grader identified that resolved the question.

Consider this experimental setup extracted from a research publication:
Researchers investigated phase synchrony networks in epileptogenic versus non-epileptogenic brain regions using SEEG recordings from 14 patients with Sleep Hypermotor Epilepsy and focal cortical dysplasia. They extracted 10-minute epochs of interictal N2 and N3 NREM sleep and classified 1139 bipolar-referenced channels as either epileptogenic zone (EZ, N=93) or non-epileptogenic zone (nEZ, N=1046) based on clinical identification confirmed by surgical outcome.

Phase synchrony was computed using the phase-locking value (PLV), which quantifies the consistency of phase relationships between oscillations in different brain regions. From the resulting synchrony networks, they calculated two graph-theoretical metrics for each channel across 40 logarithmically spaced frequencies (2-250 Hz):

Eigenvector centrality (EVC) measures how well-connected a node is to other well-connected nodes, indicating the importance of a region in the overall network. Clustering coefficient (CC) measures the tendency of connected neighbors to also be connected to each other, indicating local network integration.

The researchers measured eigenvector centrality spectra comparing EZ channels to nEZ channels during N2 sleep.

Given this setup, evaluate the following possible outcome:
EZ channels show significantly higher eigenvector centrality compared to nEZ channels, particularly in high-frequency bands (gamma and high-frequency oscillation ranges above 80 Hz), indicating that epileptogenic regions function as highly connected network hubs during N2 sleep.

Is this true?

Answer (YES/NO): NO